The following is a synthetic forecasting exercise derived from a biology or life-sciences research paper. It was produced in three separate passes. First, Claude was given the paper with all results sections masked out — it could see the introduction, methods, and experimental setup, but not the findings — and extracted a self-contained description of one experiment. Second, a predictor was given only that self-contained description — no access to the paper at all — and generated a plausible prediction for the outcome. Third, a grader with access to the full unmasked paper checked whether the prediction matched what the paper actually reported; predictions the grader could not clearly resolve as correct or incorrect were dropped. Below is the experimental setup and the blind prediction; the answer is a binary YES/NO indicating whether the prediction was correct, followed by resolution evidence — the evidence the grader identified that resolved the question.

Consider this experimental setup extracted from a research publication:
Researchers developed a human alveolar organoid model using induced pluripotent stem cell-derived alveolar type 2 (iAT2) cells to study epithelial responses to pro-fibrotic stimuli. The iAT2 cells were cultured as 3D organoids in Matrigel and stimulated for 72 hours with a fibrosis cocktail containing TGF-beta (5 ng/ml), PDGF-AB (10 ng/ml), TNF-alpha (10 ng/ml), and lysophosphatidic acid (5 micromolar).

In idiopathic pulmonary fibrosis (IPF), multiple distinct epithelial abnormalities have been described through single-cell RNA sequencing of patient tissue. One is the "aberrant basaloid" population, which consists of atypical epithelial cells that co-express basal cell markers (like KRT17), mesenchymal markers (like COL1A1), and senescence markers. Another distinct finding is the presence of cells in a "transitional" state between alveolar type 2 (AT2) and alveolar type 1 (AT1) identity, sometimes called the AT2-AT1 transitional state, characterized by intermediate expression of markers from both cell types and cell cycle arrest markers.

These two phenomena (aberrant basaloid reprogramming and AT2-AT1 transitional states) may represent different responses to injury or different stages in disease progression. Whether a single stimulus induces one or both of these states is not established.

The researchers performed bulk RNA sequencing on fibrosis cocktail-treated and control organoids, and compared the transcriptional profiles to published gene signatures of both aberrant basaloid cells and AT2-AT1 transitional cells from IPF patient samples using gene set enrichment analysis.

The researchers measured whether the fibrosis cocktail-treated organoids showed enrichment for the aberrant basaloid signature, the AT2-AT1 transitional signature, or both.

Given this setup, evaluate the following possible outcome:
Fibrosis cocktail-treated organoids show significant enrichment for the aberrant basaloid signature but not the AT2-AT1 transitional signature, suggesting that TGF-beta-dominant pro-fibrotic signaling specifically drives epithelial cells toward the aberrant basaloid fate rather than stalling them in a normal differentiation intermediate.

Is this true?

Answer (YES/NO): NO